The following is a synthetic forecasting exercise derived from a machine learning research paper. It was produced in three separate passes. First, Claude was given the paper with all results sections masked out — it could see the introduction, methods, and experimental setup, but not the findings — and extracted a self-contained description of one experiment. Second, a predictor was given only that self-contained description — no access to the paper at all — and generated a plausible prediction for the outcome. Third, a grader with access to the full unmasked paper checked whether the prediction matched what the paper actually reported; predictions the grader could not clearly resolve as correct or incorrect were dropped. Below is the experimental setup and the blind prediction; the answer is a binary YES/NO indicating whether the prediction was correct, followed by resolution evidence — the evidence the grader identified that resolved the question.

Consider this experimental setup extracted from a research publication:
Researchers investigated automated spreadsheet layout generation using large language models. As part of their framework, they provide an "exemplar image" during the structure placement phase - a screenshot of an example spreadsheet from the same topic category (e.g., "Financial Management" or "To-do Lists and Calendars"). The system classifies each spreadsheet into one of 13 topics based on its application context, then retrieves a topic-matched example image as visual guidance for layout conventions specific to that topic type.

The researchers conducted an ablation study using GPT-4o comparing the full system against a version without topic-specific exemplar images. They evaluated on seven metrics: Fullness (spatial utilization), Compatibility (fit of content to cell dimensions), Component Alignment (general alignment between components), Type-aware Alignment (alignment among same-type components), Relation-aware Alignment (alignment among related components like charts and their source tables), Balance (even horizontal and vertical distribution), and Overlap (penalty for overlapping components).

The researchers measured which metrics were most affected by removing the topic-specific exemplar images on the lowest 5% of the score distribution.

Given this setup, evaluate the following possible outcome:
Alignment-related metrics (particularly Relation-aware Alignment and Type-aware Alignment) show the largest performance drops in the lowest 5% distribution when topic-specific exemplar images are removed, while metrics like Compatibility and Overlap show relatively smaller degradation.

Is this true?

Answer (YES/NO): YES